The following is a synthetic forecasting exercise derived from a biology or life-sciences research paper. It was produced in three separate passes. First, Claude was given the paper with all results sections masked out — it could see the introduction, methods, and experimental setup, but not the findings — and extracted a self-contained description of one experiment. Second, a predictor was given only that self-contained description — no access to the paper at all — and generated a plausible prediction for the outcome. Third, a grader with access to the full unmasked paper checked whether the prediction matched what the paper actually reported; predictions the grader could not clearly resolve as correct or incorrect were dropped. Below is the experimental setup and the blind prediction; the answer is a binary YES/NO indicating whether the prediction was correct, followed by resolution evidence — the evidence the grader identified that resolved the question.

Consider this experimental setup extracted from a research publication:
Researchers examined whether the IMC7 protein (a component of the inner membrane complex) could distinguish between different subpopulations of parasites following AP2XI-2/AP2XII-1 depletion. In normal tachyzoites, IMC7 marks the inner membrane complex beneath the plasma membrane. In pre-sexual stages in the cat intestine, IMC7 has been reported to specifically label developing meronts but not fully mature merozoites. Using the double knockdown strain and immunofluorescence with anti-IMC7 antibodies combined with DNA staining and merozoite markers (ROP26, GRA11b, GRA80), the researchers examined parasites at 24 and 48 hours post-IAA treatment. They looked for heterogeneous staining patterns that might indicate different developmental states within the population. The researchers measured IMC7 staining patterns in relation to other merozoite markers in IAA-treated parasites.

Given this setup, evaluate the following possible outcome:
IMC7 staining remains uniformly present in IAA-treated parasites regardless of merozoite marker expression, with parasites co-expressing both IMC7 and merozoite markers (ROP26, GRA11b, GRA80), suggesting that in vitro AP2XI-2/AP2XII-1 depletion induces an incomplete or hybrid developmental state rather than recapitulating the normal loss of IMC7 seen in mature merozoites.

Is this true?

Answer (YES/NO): NO